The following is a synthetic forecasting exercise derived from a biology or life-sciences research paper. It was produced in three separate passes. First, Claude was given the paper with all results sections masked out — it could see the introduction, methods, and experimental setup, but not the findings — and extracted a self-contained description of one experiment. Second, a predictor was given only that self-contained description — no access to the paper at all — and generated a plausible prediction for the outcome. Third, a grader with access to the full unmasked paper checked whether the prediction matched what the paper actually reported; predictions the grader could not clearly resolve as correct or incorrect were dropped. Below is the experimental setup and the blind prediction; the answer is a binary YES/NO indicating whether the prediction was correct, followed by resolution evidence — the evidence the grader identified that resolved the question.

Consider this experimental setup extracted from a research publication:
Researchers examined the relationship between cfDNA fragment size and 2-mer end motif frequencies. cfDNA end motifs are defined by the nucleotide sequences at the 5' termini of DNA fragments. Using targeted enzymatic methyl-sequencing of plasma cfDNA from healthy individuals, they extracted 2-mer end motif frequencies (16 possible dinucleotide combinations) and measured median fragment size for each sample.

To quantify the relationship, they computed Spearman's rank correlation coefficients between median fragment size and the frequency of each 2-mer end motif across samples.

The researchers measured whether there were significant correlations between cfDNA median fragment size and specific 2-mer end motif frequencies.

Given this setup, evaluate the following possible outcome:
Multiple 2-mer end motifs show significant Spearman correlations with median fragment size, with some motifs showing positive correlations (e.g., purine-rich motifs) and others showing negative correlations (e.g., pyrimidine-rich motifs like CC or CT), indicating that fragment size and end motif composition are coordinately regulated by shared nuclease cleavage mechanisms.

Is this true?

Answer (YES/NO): YES